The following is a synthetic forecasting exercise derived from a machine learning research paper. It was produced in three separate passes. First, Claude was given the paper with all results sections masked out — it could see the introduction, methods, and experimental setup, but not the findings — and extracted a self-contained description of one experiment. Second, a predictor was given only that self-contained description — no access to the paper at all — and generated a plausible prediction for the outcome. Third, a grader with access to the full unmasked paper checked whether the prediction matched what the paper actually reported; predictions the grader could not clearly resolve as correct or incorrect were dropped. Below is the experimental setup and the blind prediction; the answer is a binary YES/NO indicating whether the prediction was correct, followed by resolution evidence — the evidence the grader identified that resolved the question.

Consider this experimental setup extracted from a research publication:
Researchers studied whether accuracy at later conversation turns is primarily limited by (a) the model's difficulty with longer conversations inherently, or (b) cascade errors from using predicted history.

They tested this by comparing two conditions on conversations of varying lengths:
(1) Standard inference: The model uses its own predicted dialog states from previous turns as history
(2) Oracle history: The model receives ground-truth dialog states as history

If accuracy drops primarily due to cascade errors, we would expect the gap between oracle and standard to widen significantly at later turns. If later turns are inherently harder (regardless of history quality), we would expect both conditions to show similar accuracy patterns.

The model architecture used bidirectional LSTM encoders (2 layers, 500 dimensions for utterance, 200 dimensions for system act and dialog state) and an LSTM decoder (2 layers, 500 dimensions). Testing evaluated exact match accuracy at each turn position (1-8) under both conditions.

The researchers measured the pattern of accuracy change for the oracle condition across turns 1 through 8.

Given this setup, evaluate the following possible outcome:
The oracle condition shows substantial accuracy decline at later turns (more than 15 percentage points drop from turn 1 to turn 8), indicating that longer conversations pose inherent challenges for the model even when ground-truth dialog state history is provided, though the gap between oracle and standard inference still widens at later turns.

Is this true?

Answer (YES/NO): YES